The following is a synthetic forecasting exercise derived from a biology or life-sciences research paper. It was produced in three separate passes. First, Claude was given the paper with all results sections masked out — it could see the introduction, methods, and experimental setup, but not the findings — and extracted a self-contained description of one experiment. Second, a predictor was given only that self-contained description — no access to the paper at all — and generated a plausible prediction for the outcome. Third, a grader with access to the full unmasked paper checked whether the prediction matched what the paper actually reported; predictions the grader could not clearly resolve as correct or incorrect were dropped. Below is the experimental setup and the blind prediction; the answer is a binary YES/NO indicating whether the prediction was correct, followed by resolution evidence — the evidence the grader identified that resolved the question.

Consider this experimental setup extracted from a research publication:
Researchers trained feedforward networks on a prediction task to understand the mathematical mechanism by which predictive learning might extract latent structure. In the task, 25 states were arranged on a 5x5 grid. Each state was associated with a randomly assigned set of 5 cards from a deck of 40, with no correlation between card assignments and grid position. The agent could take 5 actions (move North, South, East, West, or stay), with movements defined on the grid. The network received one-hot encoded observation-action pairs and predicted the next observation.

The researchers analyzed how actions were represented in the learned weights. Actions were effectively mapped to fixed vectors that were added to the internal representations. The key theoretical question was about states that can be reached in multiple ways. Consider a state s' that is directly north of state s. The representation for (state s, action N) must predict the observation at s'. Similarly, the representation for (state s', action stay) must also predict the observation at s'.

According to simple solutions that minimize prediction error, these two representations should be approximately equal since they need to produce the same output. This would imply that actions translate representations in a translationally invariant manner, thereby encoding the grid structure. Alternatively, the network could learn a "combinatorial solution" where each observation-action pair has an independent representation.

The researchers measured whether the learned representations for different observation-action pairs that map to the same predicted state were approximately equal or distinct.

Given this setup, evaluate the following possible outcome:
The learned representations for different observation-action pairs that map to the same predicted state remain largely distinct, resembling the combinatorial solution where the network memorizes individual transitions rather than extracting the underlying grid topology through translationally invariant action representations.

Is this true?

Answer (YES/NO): NO